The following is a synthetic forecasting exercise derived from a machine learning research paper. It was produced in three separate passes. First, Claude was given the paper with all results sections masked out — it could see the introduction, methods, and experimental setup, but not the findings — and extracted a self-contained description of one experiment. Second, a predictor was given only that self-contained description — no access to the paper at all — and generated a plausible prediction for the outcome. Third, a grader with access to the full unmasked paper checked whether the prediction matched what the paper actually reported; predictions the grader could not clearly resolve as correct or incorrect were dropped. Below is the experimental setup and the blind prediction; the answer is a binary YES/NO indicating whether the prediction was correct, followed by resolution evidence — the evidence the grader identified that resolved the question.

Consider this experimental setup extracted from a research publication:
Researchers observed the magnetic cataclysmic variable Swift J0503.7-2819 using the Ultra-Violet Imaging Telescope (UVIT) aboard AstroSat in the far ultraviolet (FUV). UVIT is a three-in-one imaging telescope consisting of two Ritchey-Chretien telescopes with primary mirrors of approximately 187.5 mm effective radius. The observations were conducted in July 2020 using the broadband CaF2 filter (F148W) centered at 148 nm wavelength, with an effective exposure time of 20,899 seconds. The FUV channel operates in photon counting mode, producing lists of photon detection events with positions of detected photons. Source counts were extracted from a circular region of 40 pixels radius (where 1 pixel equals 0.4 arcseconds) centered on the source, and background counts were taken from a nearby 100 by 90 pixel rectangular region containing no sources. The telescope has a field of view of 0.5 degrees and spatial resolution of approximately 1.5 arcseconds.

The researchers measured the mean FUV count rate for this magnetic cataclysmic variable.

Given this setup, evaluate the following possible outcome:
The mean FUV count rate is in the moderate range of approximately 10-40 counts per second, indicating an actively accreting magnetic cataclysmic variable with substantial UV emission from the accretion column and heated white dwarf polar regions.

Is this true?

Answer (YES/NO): NO